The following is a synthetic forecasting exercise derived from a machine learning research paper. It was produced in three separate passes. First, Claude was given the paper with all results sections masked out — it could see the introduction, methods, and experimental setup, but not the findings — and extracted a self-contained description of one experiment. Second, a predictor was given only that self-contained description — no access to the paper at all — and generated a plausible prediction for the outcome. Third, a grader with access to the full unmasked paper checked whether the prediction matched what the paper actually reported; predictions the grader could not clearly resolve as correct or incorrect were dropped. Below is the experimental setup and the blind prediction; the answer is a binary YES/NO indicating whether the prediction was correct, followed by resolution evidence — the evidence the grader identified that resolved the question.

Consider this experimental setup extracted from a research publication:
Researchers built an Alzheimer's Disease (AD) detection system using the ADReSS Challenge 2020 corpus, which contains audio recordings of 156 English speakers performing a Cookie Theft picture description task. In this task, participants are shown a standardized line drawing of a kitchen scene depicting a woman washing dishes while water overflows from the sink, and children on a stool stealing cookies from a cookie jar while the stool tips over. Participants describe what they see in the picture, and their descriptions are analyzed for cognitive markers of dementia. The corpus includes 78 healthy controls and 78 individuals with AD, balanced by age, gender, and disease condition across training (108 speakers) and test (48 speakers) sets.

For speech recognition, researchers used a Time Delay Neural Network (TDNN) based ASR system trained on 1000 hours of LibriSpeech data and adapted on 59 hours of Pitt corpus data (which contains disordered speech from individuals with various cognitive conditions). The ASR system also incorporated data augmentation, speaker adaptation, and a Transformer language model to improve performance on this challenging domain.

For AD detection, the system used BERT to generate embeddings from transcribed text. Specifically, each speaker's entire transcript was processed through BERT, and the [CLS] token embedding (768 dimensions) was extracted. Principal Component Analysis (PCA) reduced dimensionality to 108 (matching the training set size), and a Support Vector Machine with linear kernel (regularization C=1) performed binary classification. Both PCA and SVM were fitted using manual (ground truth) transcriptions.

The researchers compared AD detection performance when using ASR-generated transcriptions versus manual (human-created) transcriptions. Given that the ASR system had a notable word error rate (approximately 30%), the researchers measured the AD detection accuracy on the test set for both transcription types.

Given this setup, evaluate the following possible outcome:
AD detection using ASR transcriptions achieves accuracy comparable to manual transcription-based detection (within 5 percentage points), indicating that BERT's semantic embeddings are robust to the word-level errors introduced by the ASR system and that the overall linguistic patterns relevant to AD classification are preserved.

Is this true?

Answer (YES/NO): YES